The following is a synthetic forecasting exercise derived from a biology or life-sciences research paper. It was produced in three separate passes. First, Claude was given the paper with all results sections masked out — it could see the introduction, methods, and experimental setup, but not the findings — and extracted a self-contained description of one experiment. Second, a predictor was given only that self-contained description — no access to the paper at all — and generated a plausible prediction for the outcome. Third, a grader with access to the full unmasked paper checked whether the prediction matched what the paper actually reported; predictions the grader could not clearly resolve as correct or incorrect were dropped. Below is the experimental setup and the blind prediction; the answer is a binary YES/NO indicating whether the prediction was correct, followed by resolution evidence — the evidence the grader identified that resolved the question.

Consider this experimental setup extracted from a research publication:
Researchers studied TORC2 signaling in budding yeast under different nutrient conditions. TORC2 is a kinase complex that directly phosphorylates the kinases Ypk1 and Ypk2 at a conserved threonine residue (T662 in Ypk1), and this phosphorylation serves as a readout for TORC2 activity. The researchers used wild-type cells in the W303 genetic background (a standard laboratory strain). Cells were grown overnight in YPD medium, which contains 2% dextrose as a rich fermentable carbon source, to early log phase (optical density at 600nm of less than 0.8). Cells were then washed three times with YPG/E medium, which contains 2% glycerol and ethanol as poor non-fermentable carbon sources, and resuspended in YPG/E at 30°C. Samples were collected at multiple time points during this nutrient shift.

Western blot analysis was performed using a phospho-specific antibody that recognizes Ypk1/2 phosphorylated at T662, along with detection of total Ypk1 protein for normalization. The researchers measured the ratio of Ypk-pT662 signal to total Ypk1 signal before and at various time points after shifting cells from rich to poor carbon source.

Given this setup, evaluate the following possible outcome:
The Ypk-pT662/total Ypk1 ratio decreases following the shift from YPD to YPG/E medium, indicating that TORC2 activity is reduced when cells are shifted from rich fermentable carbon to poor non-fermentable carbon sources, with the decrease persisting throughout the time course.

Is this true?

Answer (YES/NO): YES